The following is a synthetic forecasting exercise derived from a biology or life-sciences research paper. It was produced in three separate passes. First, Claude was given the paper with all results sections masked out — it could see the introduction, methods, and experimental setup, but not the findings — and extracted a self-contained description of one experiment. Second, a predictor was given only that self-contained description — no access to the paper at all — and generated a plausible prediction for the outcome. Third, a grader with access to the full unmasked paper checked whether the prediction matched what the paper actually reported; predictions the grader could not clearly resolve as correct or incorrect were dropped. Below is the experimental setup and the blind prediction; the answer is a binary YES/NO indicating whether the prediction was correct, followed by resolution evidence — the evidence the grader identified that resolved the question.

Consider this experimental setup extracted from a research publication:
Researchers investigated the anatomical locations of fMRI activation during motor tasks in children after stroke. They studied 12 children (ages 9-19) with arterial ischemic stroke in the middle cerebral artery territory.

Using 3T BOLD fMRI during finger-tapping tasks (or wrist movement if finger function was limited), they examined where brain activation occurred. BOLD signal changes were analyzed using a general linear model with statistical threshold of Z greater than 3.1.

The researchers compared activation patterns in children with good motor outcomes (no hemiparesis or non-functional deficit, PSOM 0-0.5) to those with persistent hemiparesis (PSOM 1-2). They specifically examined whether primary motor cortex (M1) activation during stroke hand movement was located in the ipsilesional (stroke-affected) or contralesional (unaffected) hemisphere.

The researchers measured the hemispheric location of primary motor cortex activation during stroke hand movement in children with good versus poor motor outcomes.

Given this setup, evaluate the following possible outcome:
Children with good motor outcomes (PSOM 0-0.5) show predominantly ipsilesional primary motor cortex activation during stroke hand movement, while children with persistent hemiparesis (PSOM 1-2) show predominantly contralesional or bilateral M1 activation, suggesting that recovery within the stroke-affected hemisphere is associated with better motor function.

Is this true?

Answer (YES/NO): YES